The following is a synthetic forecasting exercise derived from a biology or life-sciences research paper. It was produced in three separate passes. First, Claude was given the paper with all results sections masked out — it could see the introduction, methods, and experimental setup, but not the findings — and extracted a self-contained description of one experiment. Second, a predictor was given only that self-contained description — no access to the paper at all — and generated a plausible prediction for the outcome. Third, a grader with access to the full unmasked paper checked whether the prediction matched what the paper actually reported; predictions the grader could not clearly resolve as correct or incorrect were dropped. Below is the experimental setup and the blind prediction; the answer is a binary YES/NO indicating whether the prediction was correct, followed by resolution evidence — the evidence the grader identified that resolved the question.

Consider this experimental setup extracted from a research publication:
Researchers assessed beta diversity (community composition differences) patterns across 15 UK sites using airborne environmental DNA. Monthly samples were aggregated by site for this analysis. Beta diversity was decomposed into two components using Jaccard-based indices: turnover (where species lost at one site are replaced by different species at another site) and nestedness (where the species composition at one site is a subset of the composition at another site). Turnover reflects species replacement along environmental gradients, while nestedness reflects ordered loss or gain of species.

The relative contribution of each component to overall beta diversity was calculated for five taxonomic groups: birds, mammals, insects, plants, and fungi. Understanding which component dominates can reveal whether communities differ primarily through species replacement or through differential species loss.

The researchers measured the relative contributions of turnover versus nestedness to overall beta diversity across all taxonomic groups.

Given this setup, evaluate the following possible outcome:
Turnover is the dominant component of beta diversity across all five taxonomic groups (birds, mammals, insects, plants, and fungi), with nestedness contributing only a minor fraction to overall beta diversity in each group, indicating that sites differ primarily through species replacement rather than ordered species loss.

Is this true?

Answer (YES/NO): YES